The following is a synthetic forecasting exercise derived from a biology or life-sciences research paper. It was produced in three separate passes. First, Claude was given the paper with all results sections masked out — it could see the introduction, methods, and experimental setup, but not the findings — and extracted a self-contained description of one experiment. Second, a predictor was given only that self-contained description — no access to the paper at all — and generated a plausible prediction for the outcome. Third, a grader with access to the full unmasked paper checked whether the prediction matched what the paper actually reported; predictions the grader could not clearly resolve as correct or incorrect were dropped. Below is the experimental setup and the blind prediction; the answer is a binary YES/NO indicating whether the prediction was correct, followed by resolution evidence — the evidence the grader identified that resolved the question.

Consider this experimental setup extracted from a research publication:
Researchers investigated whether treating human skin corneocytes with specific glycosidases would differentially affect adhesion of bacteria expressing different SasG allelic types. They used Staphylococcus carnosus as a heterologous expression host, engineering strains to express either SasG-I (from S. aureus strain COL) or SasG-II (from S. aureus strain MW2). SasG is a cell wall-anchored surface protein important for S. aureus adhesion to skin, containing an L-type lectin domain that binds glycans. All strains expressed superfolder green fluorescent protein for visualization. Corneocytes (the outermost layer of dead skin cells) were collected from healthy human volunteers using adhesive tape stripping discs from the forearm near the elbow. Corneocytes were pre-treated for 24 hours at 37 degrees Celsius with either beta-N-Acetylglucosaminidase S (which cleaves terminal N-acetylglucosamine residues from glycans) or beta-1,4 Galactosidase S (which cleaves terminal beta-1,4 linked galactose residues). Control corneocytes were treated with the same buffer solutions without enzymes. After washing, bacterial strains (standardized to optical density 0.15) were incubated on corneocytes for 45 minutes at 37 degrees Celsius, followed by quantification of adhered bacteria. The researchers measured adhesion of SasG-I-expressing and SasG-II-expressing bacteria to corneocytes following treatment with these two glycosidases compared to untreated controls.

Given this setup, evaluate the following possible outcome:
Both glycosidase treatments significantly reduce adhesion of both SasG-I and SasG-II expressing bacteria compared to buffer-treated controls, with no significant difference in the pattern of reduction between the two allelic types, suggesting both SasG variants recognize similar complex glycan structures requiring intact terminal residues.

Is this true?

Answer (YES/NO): NO